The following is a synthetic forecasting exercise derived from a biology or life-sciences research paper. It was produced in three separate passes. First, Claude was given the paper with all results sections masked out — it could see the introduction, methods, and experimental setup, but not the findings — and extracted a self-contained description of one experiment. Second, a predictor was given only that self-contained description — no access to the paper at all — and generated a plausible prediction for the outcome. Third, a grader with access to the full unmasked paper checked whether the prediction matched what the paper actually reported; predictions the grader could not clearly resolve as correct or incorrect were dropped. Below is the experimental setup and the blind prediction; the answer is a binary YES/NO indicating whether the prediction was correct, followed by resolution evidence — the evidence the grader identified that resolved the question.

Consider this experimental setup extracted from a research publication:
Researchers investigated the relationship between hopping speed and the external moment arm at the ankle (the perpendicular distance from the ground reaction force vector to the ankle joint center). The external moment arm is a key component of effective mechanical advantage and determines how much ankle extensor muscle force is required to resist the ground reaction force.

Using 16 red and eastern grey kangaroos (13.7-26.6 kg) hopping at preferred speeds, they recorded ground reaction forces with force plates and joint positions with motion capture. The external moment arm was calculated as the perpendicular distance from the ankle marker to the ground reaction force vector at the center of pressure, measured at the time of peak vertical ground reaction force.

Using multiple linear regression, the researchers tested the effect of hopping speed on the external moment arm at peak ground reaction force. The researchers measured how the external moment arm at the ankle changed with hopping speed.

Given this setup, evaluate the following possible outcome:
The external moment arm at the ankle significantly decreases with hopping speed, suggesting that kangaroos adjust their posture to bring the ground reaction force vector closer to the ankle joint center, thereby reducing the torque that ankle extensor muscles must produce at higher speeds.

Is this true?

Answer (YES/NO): NO